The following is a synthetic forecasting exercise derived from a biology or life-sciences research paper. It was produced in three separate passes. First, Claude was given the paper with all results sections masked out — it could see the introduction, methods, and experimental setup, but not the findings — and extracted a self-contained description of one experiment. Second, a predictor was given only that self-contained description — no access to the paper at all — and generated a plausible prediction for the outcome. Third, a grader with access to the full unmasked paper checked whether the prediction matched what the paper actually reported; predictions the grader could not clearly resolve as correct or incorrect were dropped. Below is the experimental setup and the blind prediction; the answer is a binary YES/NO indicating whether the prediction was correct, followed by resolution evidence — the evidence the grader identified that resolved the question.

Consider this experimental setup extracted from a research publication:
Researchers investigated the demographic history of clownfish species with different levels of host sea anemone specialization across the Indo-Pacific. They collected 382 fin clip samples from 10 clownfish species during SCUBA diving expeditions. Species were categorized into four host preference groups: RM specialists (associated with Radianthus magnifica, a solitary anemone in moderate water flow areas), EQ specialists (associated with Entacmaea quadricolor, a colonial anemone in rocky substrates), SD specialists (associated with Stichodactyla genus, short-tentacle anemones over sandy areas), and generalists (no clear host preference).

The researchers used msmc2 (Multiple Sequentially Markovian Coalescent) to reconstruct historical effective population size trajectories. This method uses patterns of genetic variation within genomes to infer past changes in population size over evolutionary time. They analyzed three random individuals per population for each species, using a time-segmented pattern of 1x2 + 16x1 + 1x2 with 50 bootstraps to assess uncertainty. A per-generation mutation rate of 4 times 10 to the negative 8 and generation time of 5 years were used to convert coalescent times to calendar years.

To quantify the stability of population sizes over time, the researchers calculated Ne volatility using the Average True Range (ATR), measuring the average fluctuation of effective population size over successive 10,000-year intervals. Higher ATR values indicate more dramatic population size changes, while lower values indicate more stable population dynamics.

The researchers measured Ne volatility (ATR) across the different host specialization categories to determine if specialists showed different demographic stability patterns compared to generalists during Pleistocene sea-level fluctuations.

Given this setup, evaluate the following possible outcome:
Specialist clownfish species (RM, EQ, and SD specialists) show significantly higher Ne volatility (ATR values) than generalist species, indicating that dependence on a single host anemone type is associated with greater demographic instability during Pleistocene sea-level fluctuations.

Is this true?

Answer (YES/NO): NO